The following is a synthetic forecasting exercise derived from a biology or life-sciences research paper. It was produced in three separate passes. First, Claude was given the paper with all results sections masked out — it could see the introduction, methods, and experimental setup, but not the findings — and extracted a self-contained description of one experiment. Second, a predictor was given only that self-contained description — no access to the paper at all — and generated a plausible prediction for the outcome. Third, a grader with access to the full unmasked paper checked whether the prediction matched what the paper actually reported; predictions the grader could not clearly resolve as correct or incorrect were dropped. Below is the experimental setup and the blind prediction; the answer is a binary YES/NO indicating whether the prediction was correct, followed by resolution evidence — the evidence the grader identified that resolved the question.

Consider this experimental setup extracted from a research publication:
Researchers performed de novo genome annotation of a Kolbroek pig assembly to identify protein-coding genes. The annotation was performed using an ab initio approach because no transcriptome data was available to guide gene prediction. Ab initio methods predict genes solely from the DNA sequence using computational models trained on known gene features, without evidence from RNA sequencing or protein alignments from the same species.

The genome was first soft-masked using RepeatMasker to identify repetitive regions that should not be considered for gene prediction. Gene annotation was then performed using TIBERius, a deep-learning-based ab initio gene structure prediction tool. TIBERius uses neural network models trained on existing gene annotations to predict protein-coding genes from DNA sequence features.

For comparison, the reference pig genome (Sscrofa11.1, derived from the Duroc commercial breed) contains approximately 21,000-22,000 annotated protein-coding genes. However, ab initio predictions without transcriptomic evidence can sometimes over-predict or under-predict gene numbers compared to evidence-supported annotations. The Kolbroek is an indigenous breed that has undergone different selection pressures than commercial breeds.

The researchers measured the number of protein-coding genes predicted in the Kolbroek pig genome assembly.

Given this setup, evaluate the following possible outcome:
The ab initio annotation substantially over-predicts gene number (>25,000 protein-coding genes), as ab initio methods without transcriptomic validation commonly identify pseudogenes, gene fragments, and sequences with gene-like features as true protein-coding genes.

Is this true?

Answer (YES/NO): NO